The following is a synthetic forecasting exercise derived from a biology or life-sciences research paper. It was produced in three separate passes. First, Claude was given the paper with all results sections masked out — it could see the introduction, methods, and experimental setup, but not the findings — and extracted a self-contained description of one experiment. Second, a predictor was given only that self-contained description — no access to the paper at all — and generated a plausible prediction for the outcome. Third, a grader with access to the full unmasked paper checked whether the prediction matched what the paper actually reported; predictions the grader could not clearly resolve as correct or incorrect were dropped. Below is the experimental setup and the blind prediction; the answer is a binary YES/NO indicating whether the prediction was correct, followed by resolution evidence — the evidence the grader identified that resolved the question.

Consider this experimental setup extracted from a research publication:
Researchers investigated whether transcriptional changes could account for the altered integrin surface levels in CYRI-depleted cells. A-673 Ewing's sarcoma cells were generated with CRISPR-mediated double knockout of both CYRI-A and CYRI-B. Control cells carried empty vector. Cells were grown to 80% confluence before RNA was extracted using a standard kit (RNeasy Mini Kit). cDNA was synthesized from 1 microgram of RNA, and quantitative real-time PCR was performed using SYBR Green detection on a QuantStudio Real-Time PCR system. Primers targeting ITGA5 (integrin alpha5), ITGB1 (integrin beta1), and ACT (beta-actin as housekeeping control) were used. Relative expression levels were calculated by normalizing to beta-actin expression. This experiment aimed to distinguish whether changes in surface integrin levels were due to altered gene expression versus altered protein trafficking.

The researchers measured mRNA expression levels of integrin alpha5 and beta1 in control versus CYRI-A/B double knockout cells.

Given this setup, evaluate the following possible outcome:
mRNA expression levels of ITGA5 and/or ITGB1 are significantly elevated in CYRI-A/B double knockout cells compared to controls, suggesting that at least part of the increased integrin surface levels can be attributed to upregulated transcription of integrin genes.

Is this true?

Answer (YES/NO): NO